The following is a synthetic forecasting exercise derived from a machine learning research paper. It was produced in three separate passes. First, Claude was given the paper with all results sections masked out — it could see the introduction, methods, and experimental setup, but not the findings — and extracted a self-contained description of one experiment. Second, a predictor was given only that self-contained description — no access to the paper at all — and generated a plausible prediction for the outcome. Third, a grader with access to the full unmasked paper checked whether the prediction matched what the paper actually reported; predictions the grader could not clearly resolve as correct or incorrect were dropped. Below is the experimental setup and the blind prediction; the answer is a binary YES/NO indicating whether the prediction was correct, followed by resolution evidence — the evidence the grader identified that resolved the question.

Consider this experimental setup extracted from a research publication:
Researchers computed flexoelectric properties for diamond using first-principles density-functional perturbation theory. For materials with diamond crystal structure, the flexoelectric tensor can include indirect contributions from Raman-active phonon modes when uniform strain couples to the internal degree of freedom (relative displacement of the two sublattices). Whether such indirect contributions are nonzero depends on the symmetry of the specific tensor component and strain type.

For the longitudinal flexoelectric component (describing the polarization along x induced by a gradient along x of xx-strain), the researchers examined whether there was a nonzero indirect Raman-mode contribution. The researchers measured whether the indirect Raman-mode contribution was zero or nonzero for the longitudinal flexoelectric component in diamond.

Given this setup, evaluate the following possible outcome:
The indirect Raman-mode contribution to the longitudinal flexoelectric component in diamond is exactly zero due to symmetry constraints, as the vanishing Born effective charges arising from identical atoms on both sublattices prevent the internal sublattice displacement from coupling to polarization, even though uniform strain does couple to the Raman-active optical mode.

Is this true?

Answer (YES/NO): NO